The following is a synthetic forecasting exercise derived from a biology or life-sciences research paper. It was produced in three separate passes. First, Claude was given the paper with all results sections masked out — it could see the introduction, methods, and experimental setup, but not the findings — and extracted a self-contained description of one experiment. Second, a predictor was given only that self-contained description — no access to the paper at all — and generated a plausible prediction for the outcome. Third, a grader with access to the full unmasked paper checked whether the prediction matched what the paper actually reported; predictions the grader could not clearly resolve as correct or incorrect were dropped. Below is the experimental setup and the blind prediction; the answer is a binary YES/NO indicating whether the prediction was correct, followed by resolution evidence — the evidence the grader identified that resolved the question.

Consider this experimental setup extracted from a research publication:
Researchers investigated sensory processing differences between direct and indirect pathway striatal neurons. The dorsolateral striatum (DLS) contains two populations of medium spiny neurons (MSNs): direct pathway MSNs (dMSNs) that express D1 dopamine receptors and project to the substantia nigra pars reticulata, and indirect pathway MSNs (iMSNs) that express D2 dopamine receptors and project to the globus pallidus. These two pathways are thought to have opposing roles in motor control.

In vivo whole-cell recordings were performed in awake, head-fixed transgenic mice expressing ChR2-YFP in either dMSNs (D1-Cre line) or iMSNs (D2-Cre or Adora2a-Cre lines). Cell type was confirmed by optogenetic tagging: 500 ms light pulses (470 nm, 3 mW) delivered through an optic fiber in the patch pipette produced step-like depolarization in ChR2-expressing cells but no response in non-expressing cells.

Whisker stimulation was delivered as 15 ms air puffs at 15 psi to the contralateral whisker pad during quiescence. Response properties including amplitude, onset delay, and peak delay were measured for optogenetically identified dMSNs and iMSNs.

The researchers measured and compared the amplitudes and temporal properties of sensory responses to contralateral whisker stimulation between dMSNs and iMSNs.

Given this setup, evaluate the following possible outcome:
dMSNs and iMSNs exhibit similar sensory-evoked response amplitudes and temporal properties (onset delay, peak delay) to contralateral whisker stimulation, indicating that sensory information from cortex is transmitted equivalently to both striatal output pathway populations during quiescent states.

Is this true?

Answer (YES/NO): YES